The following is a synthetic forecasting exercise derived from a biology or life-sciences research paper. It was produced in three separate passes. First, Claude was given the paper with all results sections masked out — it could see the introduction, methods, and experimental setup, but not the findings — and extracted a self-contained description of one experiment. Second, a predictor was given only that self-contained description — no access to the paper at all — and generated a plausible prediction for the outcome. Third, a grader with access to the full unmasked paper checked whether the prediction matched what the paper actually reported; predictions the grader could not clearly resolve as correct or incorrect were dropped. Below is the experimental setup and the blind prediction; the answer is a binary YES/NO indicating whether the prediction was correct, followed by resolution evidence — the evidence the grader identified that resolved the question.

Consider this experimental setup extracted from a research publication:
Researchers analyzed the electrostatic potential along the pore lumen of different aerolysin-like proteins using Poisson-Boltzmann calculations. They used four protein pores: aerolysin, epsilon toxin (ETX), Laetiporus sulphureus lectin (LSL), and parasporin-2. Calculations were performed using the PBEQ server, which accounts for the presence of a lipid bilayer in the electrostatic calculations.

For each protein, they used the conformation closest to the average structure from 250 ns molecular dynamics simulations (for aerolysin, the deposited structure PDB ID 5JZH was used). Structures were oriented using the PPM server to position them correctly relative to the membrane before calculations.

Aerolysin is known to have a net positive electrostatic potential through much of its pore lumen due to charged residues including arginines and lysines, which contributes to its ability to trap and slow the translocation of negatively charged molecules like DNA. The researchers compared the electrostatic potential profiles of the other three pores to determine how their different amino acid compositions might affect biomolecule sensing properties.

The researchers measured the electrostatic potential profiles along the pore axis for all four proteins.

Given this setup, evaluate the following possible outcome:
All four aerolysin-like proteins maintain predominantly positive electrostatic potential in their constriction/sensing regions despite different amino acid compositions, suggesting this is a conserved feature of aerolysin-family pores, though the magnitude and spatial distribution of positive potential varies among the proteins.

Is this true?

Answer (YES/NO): NO